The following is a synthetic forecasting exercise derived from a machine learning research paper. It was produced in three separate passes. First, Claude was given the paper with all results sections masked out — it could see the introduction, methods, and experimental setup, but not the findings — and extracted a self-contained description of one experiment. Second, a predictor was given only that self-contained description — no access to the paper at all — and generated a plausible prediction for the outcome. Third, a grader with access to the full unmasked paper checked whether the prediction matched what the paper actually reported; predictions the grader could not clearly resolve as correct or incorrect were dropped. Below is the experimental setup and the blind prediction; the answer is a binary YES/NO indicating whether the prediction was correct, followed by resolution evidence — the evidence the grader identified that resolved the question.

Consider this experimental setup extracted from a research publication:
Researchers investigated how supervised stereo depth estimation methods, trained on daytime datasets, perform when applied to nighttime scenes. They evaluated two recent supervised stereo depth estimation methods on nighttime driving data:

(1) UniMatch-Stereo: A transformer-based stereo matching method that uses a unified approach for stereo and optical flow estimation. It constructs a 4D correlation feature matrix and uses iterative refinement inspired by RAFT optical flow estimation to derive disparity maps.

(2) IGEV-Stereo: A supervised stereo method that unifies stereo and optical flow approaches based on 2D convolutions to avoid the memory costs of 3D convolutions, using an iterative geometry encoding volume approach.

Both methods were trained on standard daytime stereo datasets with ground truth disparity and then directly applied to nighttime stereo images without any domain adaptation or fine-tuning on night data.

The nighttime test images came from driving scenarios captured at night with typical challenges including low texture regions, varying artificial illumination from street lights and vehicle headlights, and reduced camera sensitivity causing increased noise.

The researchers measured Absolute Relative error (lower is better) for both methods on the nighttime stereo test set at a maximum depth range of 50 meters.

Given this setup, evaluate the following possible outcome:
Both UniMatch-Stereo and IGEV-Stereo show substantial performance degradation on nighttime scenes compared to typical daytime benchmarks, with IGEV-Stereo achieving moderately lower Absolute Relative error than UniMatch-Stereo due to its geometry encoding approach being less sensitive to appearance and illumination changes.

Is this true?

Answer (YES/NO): YES